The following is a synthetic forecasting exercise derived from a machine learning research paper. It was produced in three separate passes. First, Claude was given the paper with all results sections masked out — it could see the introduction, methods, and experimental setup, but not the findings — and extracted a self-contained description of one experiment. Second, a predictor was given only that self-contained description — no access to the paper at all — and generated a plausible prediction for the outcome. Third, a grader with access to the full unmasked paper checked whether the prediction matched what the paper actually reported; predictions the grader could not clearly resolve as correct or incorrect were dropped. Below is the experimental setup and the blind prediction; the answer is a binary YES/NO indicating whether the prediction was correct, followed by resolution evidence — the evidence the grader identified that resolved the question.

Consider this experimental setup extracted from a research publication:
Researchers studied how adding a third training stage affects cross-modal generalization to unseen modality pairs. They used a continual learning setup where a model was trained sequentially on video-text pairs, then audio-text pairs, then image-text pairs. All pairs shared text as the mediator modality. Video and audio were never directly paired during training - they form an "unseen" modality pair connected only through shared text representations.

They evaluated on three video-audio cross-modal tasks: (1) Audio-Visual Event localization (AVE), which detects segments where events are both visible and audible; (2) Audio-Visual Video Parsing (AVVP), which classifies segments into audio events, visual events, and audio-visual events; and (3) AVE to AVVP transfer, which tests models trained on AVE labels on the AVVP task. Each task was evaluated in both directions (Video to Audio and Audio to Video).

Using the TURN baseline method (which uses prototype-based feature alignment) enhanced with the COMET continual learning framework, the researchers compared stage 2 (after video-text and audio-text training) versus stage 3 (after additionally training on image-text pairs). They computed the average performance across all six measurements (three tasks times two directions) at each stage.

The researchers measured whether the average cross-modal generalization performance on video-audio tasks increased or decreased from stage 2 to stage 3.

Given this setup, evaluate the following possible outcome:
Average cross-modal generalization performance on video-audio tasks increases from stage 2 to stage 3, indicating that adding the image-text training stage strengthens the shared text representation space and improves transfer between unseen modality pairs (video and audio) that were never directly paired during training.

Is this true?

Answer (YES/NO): YES